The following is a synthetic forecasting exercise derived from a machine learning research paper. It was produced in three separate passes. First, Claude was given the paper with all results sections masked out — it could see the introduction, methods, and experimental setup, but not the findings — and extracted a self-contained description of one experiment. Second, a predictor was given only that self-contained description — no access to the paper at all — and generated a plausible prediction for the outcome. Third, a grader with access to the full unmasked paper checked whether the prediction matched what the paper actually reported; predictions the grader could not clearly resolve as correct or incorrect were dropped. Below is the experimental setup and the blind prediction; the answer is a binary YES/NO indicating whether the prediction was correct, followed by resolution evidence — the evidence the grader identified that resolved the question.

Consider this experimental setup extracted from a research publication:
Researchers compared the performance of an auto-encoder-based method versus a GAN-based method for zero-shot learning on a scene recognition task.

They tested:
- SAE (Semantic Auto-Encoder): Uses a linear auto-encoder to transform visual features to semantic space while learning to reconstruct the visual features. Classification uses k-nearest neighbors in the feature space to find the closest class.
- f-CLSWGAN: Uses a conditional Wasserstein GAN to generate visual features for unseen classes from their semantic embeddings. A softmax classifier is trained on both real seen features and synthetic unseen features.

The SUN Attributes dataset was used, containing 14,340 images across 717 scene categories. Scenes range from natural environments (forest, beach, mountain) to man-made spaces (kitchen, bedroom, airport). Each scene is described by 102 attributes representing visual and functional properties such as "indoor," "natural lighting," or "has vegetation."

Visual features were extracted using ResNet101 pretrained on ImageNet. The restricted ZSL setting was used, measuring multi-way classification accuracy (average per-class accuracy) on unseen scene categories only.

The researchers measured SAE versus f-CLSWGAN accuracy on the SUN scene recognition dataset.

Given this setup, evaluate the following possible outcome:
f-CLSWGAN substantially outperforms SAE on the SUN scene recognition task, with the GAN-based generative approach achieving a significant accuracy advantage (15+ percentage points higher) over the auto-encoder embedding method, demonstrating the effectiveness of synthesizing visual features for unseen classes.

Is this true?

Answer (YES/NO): NO